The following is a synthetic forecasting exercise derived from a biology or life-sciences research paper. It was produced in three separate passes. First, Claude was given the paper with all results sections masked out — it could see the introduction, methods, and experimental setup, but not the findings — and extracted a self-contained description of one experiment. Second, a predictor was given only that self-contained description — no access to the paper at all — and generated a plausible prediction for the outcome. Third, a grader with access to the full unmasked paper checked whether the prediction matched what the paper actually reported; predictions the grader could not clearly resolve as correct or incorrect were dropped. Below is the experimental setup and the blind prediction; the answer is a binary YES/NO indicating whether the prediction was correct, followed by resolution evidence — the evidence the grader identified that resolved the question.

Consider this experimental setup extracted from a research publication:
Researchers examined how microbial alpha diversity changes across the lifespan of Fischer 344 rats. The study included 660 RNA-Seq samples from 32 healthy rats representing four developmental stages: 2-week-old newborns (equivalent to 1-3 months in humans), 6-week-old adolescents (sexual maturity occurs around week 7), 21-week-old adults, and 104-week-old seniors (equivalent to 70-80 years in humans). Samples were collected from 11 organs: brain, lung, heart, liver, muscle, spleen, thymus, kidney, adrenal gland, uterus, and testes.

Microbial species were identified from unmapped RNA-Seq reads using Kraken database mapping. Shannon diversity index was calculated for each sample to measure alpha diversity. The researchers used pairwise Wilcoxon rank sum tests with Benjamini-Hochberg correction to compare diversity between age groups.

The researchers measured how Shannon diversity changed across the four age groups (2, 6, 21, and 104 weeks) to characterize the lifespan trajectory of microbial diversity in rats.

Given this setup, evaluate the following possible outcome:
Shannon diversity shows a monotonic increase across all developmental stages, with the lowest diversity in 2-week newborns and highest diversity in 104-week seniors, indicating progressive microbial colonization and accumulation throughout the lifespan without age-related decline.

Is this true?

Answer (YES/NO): NO